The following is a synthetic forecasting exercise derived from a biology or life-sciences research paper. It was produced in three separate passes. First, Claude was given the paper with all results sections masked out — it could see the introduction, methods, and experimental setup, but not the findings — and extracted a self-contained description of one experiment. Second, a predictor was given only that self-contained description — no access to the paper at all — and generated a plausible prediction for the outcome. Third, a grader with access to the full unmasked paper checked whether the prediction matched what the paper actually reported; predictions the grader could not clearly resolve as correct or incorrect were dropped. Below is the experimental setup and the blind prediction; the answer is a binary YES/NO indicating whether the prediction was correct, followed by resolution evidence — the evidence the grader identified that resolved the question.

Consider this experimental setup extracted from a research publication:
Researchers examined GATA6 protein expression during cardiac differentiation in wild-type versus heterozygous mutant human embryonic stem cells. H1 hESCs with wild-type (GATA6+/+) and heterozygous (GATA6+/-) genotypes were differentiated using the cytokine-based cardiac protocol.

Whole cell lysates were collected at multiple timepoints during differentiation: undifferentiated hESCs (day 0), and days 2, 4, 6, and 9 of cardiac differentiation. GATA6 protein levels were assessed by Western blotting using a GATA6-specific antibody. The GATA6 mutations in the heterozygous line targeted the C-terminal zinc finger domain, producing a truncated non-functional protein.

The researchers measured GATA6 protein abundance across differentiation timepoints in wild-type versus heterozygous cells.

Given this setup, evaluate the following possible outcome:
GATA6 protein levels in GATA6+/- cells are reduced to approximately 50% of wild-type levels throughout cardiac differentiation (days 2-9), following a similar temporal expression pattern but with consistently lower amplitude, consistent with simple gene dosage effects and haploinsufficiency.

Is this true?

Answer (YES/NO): YES